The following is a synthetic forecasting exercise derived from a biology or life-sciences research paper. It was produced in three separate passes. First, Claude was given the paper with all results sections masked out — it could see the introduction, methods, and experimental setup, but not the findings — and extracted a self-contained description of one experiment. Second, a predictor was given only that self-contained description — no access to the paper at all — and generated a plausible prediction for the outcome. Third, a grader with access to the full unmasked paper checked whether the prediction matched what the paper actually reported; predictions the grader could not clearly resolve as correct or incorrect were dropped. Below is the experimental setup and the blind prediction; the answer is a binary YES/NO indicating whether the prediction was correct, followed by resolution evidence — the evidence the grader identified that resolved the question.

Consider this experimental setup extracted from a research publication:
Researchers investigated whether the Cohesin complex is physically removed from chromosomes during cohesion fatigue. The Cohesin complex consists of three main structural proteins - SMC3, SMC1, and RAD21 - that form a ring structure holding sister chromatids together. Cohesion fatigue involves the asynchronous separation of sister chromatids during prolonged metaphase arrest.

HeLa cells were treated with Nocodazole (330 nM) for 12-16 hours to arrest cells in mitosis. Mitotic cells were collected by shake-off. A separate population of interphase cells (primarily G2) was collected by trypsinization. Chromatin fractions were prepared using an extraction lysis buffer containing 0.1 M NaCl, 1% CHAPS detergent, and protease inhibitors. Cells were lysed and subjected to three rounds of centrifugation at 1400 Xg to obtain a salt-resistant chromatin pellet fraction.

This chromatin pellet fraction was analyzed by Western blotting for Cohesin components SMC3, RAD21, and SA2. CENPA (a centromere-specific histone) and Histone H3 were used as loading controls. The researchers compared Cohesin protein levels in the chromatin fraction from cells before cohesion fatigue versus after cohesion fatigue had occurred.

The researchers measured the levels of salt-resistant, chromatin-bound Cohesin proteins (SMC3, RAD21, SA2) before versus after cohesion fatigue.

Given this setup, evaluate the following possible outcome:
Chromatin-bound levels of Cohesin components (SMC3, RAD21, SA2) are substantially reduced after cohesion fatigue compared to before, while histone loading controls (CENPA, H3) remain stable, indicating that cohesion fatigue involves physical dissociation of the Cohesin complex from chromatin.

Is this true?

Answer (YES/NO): NO